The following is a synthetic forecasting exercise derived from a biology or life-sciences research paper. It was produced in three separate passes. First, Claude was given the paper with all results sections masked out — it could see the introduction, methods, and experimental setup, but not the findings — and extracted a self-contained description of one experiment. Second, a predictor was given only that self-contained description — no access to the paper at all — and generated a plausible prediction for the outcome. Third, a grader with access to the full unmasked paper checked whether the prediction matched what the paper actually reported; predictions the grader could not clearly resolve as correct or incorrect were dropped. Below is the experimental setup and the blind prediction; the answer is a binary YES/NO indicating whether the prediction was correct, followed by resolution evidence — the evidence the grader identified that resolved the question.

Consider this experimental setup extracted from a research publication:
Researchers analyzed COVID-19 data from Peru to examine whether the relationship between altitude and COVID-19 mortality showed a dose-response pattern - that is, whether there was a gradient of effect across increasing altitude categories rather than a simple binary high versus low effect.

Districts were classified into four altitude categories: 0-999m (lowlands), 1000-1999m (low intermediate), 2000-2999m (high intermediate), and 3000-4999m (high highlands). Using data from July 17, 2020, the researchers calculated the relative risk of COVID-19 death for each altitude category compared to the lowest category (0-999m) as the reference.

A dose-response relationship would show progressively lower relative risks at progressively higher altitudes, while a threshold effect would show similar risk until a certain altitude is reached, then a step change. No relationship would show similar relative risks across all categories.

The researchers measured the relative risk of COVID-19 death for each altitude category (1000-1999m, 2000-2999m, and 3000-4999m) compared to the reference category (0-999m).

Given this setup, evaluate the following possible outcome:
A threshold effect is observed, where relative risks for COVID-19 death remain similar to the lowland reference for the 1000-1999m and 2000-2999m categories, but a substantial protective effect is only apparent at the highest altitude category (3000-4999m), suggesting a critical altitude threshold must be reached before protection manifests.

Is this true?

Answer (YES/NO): NO